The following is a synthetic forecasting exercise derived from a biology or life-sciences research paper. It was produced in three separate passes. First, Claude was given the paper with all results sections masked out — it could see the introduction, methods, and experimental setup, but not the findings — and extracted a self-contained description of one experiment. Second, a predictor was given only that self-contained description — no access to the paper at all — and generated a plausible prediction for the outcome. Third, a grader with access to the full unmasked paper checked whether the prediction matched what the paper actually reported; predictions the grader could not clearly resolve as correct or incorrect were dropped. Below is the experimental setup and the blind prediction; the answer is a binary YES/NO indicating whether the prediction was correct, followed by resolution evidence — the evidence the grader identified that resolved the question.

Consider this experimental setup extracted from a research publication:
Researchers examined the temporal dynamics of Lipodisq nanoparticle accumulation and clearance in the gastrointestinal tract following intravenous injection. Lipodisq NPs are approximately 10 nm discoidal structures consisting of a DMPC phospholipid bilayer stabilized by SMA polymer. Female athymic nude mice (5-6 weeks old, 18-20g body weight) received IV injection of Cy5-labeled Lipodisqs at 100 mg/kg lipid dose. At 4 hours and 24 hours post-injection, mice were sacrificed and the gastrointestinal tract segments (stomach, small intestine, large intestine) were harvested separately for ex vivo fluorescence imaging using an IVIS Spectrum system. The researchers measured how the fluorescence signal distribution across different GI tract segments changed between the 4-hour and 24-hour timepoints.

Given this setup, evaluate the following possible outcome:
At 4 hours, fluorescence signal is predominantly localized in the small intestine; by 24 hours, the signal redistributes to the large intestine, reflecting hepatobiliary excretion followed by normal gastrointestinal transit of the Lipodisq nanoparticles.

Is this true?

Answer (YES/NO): NO